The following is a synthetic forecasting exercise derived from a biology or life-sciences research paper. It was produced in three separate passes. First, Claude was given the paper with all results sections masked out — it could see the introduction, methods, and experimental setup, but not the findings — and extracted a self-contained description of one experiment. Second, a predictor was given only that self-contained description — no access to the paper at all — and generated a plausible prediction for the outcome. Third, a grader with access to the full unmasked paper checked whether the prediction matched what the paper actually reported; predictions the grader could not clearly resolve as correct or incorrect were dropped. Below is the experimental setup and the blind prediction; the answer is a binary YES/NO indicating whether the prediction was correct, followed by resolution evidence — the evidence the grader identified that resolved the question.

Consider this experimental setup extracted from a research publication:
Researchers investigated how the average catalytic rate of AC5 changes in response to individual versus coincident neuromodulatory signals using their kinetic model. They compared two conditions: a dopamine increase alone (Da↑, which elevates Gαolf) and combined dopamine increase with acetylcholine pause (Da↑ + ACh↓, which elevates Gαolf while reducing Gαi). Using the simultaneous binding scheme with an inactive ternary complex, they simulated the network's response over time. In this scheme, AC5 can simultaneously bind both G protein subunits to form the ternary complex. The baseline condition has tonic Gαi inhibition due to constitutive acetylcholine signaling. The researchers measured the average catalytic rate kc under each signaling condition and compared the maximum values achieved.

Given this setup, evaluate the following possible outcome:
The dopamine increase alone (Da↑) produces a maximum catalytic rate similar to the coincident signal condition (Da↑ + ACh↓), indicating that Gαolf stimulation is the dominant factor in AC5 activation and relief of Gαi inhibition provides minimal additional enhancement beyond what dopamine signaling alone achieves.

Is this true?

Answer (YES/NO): NO